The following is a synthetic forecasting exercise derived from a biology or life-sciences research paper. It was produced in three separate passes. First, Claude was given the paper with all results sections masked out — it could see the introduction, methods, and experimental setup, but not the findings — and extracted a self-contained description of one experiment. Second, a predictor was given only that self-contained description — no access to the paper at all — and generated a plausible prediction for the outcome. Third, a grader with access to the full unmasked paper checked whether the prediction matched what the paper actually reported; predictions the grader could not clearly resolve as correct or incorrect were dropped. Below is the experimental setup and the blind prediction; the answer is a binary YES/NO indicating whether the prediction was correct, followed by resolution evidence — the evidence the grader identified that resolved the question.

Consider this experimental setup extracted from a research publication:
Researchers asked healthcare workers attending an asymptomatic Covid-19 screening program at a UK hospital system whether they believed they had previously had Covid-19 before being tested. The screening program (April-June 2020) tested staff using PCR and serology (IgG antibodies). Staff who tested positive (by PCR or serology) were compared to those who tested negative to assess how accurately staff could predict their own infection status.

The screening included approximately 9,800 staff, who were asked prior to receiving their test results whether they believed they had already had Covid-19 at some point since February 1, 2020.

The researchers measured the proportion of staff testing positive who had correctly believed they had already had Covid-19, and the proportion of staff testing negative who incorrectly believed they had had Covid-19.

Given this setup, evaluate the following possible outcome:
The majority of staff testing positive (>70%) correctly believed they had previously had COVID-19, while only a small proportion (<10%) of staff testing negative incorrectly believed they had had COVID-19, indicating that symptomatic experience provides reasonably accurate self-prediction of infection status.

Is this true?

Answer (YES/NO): NO